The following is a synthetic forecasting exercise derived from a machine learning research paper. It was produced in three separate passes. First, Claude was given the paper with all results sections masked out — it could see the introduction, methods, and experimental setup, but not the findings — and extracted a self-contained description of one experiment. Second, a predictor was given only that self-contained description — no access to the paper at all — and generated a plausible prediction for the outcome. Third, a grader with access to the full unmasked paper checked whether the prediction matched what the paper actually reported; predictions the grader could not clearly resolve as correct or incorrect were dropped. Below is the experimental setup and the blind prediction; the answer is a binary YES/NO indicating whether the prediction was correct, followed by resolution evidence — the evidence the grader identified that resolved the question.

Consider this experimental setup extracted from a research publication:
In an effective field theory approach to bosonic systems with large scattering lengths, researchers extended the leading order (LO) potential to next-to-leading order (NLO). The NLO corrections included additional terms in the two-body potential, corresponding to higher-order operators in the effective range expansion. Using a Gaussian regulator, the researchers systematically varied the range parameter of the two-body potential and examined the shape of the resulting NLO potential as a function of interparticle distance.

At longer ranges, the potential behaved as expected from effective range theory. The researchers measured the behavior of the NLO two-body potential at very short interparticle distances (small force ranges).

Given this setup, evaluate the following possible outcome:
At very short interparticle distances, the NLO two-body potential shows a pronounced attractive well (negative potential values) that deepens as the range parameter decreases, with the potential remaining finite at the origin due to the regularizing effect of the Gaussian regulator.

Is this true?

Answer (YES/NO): NO